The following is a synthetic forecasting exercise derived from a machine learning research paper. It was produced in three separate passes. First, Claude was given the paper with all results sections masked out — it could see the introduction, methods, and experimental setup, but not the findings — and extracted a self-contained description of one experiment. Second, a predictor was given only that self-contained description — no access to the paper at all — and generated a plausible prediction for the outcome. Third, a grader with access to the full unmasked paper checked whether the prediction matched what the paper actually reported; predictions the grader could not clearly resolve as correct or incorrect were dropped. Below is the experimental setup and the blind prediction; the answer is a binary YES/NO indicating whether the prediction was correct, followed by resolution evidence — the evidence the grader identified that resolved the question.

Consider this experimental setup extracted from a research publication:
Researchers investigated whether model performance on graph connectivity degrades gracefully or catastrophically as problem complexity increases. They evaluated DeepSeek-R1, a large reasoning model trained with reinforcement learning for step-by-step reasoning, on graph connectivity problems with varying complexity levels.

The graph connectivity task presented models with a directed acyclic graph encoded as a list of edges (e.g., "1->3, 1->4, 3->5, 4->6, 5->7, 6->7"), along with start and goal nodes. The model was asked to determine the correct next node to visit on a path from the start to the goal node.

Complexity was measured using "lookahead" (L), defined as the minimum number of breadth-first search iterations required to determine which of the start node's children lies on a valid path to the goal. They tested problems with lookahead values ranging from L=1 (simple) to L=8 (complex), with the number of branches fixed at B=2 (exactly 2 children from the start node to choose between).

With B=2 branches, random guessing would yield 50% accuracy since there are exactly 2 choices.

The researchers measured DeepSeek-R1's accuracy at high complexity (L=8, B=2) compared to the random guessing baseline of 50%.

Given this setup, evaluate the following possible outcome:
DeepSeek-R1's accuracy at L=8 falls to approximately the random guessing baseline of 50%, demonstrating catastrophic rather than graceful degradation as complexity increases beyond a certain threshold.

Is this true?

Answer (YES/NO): NO